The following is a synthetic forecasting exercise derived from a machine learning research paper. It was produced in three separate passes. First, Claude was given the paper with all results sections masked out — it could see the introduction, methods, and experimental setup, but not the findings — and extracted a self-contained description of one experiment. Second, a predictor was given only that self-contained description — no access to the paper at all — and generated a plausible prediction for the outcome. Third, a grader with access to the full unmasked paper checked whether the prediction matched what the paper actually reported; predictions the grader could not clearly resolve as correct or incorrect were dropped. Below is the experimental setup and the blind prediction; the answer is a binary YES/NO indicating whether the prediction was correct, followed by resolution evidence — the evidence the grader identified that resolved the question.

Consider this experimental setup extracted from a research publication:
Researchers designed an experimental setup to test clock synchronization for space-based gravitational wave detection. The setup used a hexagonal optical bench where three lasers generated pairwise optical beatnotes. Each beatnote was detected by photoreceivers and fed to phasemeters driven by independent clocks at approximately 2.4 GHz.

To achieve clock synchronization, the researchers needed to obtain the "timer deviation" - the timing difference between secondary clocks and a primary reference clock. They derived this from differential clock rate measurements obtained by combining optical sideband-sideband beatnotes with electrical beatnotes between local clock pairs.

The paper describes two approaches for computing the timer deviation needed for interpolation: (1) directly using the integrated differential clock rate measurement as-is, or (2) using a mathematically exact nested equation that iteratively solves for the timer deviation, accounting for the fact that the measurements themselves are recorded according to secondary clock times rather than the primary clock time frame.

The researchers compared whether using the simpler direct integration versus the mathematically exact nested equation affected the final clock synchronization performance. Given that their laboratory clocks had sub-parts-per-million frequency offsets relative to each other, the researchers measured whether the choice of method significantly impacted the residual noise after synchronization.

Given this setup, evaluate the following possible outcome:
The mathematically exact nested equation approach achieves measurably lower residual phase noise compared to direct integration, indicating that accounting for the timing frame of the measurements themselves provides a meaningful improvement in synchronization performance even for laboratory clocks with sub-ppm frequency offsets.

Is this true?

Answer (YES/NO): NO